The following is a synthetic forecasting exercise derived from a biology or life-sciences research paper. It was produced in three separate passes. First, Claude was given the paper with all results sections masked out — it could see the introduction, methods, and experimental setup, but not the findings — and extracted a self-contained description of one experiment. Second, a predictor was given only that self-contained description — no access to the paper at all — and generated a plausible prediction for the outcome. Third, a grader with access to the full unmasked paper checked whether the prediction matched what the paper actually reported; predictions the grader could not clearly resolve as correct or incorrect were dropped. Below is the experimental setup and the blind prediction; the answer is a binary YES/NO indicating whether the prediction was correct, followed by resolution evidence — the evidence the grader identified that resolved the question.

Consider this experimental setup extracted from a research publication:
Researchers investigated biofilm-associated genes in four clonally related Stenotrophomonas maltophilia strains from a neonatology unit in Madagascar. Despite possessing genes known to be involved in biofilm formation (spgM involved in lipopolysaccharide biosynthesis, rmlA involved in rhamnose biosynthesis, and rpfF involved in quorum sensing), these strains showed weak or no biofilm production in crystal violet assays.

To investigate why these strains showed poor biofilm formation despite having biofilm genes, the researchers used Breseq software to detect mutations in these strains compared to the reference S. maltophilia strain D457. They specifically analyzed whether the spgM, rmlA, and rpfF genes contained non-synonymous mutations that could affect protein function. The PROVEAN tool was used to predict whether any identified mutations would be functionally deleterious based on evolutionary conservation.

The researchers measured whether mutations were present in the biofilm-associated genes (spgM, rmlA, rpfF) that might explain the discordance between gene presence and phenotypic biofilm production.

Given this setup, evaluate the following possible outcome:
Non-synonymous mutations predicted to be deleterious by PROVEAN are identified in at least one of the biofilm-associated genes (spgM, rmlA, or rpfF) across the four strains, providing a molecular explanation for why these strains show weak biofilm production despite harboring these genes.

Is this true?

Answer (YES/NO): NO